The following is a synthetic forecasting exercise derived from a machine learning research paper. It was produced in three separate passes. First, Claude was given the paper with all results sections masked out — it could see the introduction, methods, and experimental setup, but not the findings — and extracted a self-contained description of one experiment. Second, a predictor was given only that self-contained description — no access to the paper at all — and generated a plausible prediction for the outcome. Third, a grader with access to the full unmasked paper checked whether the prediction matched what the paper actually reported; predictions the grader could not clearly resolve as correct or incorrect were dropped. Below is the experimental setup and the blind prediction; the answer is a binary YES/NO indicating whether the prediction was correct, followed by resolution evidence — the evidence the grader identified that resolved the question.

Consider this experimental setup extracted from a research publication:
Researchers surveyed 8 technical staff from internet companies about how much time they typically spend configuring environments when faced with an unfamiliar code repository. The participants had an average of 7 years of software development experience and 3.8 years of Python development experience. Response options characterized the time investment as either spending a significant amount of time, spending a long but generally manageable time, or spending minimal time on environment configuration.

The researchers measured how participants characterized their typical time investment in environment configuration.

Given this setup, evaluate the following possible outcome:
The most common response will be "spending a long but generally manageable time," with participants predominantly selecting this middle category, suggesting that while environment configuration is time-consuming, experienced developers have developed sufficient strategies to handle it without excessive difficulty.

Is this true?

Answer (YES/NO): NO